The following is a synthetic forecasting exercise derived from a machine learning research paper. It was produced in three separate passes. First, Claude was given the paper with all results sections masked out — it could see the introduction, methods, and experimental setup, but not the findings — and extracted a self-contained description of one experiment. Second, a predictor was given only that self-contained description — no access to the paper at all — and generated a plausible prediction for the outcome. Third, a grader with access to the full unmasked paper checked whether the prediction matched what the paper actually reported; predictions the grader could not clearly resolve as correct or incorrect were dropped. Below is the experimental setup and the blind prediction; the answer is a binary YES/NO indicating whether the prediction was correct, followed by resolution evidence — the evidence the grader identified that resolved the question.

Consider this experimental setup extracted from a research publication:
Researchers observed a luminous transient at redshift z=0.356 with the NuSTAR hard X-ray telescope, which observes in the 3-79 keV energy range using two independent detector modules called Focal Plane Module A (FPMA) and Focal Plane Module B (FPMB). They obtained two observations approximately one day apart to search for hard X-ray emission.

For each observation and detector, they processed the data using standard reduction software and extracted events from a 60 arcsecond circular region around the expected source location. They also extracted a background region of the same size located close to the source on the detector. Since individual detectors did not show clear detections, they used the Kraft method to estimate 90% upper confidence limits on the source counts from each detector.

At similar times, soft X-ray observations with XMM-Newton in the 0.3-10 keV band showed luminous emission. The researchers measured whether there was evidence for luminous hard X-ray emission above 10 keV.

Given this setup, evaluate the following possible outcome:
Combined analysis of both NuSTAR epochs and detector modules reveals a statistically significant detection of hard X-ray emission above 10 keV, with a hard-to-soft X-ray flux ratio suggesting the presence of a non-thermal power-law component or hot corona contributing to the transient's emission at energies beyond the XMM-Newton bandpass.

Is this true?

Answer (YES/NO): NO